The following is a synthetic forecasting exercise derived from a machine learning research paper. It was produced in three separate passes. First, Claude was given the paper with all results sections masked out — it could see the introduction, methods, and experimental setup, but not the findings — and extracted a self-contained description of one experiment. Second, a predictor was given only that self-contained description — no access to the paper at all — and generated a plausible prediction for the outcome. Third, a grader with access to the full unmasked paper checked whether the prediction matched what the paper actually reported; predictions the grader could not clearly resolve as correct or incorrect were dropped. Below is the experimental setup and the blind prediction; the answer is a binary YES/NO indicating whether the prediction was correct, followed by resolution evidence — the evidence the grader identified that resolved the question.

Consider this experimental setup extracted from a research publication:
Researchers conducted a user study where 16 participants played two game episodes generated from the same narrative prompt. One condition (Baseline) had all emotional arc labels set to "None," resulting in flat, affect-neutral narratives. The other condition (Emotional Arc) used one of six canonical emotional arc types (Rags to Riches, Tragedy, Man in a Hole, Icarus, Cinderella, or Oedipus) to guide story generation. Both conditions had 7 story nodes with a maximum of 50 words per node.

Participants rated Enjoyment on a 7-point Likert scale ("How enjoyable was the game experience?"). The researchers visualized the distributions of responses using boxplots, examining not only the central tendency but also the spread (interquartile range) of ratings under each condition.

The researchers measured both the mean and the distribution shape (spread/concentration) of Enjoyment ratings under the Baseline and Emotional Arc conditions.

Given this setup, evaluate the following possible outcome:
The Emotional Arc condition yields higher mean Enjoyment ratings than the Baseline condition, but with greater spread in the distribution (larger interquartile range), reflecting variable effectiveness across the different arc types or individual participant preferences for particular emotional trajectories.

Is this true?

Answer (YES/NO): NO